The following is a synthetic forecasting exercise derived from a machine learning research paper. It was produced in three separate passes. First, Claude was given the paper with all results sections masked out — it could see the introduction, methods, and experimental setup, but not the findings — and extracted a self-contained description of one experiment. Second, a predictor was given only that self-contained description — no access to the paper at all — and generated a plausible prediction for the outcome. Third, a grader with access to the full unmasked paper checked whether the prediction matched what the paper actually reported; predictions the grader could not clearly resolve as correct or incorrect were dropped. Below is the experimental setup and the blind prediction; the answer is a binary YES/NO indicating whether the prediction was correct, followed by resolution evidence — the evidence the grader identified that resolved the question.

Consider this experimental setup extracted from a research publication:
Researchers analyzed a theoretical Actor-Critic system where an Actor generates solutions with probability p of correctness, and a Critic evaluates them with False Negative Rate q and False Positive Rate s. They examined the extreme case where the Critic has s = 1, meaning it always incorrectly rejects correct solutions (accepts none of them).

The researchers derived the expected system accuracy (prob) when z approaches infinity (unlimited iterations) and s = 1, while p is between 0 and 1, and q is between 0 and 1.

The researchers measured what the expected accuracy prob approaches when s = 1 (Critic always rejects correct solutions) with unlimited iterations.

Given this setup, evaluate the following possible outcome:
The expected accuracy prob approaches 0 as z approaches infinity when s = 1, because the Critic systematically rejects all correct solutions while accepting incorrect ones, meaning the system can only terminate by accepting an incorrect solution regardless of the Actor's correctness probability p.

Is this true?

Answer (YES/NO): YES